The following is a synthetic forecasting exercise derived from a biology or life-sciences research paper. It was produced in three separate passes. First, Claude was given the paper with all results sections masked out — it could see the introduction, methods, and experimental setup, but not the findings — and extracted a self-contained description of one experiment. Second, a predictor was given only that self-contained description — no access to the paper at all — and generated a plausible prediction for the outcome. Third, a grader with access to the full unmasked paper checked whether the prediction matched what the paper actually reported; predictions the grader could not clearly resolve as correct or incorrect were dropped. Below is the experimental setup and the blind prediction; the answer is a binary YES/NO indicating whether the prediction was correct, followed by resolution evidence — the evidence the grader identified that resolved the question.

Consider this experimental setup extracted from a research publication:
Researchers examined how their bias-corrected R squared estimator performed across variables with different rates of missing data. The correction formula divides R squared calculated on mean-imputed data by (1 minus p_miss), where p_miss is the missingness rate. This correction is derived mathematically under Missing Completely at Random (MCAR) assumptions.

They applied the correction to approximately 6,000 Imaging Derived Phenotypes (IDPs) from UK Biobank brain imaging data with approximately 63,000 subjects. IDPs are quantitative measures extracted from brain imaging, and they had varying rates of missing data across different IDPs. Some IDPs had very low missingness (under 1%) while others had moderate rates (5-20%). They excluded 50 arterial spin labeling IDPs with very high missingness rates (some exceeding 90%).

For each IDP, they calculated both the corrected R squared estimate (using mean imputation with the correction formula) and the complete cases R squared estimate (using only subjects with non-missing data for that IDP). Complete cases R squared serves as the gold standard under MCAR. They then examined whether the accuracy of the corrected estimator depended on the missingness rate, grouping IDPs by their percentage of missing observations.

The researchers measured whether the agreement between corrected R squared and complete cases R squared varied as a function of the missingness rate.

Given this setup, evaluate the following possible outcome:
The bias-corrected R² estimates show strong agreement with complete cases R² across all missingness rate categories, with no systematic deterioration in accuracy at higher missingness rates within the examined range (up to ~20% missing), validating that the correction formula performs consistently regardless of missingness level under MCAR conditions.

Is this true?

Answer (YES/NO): YES